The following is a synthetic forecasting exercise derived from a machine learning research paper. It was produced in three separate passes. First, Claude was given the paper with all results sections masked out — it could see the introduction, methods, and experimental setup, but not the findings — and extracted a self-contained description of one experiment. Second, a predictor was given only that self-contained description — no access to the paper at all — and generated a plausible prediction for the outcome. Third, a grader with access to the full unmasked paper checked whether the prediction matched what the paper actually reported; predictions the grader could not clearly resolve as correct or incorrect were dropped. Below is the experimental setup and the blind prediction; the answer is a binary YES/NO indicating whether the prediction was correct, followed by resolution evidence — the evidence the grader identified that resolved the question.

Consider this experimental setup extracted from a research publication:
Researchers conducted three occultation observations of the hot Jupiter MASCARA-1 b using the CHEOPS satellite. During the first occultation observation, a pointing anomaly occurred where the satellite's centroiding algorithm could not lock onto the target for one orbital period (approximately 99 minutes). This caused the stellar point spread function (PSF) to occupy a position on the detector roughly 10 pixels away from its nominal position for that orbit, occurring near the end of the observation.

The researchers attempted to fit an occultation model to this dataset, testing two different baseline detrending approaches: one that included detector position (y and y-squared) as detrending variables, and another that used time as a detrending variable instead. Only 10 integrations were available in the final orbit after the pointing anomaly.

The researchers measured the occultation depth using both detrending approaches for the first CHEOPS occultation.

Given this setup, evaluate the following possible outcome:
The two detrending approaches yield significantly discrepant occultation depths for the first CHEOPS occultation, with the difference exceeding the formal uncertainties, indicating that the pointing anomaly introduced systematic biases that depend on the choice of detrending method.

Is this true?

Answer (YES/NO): YES